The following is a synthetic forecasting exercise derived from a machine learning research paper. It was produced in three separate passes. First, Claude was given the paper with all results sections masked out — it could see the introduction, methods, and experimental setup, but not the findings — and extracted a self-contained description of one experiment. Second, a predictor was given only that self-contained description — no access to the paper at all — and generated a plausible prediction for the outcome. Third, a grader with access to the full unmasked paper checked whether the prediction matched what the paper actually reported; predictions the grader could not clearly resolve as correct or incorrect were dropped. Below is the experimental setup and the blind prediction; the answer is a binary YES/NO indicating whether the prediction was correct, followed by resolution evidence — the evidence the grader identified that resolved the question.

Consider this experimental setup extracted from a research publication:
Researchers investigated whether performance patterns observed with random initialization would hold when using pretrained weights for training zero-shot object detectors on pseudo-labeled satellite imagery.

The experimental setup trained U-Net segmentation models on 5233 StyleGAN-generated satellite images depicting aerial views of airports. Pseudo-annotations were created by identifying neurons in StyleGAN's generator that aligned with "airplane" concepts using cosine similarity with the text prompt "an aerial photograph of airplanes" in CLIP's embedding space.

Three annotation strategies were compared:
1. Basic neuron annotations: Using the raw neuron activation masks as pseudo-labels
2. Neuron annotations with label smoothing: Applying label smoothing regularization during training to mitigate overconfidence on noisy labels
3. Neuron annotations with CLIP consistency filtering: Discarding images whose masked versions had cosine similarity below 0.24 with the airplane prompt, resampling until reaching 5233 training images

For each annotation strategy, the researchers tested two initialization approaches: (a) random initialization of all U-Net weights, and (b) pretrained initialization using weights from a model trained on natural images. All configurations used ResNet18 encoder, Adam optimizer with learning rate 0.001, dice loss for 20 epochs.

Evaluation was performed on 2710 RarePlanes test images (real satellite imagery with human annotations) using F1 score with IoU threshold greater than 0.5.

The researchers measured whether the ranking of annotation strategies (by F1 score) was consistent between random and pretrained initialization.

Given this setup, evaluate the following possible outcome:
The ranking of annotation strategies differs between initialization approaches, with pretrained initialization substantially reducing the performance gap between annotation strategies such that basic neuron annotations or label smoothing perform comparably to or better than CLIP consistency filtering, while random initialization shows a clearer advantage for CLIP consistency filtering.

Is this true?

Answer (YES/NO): YES